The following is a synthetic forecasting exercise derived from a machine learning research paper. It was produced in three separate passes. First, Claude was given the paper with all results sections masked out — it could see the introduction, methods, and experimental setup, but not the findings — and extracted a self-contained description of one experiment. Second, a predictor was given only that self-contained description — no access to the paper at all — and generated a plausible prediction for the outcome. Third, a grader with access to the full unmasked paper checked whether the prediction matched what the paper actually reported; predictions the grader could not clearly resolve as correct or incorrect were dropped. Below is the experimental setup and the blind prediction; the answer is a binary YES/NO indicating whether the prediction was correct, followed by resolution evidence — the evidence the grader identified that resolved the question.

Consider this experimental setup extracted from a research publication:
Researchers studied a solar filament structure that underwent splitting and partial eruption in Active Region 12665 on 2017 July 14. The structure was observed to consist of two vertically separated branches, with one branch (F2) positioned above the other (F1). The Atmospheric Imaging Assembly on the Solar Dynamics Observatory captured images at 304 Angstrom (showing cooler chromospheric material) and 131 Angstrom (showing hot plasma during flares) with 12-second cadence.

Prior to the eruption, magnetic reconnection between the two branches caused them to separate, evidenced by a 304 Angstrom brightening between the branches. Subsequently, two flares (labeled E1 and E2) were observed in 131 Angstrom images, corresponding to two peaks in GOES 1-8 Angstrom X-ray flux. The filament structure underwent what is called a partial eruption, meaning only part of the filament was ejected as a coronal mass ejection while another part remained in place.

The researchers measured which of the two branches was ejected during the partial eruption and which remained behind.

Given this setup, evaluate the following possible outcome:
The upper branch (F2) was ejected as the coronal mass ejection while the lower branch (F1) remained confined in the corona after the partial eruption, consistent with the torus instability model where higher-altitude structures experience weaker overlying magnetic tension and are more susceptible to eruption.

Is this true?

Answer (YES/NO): YES